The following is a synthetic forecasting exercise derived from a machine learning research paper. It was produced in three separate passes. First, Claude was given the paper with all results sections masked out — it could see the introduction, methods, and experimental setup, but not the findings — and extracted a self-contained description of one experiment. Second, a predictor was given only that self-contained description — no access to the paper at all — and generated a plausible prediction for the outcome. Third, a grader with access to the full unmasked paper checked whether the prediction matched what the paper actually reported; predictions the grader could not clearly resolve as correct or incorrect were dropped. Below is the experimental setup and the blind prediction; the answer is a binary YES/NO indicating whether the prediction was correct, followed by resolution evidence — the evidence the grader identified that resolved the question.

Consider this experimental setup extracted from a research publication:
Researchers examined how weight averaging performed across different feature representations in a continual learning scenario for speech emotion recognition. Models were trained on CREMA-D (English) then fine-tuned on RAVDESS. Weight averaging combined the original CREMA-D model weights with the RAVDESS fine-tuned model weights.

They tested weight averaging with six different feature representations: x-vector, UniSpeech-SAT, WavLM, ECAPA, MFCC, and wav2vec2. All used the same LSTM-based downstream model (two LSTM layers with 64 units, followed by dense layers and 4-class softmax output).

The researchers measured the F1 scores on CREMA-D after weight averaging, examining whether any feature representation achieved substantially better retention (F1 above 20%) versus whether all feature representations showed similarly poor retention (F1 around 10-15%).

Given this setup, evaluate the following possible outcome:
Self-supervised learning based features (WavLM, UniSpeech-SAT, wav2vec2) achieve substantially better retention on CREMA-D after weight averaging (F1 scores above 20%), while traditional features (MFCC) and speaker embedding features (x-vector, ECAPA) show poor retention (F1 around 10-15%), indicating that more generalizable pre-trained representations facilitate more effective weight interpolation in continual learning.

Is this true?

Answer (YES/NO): NO